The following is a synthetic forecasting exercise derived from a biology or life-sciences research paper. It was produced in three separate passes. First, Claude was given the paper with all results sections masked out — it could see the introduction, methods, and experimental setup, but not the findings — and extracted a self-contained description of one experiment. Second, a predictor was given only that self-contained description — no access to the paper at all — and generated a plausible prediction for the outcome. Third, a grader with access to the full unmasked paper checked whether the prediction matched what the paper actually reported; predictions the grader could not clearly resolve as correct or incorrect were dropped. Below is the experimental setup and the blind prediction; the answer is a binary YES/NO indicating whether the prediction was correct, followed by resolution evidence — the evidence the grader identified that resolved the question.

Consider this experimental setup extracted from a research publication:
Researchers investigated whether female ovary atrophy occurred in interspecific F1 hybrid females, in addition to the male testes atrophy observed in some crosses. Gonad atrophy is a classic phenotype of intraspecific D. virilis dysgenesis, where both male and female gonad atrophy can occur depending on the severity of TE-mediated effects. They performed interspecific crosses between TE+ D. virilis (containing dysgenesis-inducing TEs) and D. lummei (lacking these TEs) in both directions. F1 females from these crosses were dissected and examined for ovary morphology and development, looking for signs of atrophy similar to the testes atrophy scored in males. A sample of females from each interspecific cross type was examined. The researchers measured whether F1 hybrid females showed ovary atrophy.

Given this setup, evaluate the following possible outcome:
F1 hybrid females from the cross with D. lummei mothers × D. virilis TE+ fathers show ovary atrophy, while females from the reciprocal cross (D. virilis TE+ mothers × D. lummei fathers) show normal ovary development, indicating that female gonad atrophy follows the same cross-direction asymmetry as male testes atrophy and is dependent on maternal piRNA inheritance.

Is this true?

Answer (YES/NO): NO